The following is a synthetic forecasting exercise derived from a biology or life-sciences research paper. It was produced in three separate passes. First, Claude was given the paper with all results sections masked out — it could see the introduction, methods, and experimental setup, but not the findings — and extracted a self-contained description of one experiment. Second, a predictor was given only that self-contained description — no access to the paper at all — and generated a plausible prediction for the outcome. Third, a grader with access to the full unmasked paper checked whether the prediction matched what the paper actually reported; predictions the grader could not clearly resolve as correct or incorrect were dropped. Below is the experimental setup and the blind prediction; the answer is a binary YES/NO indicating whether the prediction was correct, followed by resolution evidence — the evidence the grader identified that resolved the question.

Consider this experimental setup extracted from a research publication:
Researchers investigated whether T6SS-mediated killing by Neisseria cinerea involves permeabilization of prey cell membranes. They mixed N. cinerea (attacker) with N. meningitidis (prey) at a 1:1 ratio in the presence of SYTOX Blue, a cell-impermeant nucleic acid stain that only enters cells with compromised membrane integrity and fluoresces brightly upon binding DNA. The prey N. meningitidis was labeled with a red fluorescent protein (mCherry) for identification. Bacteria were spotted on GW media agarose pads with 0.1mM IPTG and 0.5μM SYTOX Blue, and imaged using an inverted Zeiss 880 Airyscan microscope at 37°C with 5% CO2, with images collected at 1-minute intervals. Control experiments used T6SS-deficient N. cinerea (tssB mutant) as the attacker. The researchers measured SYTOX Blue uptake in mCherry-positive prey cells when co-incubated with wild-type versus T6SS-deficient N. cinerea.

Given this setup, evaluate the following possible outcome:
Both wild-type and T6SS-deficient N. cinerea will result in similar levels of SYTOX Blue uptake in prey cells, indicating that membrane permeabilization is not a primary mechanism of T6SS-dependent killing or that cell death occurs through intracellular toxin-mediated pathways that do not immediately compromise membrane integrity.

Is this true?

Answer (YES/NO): NO